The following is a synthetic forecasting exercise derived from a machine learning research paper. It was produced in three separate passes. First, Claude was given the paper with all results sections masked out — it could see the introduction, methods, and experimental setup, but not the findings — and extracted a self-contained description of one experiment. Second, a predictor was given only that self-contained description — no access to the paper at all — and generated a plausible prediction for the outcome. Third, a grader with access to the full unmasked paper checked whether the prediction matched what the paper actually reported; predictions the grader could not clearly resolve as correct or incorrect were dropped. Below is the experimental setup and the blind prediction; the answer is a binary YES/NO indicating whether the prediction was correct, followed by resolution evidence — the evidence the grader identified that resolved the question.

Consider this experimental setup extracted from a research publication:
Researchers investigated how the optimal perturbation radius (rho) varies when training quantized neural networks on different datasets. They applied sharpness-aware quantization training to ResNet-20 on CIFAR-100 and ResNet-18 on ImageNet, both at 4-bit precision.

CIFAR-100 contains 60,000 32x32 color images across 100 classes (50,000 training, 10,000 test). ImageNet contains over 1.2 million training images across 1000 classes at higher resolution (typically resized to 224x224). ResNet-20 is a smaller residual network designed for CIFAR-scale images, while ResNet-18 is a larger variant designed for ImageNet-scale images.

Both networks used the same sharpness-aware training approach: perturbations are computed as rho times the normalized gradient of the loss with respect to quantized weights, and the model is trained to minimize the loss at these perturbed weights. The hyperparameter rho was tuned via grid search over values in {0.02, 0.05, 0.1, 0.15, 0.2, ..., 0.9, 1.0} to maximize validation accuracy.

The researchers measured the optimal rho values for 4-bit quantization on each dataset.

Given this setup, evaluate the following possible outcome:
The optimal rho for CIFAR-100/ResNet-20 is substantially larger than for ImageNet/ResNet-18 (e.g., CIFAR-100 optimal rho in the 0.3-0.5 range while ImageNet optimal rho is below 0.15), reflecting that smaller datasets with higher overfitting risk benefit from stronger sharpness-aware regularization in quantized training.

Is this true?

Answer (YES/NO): NO